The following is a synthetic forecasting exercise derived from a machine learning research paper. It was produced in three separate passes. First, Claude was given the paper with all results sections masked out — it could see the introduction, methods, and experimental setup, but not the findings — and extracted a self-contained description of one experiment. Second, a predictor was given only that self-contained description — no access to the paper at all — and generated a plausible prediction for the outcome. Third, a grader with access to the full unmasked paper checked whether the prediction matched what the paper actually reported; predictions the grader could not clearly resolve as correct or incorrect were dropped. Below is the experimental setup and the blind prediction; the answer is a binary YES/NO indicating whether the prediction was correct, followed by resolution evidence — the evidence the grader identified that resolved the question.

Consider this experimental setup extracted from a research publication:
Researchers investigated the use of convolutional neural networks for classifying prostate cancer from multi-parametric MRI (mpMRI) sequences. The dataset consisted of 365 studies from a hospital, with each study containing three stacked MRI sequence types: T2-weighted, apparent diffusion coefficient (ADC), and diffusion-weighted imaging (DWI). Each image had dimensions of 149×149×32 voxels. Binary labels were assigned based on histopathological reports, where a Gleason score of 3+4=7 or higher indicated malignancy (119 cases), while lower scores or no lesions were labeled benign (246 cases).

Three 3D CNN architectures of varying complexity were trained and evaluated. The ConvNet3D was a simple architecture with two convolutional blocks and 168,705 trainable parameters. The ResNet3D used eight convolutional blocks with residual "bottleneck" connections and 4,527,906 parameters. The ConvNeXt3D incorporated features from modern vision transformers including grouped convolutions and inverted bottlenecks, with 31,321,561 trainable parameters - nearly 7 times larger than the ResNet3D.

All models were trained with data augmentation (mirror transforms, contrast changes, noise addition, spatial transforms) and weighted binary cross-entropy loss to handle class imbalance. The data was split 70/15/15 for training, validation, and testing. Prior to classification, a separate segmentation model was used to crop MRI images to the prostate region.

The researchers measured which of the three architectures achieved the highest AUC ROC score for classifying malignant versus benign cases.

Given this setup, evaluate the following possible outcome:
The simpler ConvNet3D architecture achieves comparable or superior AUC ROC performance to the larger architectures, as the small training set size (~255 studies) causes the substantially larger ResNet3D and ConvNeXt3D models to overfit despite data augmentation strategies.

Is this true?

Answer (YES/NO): NO